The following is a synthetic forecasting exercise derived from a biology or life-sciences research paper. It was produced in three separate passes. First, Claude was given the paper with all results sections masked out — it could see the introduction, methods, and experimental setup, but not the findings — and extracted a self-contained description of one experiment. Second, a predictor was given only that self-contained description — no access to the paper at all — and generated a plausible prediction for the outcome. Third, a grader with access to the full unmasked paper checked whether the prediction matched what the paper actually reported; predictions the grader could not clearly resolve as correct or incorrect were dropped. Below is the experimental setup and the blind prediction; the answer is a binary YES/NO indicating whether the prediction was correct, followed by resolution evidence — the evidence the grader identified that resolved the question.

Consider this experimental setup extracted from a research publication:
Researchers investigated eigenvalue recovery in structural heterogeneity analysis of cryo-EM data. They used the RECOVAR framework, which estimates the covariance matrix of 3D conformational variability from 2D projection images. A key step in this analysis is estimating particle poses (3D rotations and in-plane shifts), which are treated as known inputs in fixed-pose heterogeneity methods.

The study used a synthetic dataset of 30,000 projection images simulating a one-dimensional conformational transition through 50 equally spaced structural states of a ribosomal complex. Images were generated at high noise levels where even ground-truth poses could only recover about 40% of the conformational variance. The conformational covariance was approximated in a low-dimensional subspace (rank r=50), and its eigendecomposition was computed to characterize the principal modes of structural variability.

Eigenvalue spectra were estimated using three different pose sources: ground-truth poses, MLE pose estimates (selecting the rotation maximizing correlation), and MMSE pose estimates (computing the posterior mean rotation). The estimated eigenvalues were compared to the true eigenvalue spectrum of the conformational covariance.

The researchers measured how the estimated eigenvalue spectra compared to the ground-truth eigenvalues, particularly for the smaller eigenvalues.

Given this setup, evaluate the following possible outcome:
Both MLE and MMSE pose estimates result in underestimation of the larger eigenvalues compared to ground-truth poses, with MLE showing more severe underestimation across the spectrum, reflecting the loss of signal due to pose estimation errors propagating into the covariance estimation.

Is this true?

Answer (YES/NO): NO